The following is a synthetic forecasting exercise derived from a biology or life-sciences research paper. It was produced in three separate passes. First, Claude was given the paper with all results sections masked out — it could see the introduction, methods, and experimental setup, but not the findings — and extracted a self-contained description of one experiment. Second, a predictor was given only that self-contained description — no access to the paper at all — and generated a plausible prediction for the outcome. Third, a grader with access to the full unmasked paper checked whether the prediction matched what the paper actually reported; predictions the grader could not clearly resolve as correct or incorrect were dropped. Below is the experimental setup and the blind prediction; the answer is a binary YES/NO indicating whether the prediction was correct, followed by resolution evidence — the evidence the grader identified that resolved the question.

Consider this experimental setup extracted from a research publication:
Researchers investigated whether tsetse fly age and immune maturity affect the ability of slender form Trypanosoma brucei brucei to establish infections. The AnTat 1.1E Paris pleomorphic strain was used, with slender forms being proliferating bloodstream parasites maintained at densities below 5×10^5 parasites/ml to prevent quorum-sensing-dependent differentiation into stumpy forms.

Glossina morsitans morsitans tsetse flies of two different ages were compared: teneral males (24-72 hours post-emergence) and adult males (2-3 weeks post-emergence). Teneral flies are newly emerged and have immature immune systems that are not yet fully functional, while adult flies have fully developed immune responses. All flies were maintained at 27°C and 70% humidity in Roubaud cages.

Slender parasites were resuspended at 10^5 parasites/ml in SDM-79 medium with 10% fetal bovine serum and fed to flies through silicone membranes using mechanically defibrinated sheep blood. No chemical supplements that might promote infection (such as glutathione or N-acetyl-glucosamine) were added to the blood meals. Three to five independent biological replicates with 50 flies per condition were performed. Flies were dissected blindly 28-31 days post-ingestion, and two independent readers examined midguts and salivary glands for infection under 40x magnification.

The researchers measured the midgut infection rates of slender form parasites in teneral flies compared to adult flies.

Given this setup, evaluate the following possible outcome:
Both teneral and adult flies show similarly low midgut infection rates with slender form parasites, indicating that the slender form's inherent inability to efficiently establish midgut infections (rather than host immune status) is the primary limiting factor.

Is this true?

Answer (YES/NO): NO